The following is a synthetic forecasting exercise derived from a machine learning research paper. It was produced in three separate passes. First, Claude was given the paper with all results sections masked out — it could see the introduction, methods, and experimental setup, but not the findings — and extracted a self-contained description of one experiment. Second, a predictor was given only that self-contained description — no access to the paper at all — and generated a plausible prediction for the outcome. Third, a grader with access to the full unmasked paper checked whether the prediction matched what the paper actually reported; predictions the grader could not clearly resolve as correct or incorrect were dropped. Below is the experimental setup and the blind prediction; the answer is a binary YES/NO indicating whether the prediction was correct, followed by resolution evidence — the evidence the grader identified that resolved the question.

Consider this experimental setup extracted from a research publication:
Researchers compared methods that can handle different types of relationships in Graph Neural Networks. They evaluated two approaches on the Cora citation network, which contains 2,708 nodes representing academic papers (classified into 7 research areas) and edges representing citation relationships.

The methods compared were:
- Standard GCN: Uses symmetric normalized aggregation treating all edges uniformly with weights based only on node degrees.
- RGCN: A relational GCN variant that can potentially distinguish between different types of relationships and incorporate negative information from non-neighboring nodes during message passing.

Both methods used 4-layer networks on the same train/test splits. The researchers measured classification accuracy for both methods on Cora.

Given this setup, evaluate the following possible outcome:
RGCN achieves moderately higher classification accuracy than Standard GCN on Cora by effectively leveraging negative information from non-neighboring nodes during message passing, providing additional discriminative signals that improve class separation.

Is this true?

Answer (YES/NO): YES